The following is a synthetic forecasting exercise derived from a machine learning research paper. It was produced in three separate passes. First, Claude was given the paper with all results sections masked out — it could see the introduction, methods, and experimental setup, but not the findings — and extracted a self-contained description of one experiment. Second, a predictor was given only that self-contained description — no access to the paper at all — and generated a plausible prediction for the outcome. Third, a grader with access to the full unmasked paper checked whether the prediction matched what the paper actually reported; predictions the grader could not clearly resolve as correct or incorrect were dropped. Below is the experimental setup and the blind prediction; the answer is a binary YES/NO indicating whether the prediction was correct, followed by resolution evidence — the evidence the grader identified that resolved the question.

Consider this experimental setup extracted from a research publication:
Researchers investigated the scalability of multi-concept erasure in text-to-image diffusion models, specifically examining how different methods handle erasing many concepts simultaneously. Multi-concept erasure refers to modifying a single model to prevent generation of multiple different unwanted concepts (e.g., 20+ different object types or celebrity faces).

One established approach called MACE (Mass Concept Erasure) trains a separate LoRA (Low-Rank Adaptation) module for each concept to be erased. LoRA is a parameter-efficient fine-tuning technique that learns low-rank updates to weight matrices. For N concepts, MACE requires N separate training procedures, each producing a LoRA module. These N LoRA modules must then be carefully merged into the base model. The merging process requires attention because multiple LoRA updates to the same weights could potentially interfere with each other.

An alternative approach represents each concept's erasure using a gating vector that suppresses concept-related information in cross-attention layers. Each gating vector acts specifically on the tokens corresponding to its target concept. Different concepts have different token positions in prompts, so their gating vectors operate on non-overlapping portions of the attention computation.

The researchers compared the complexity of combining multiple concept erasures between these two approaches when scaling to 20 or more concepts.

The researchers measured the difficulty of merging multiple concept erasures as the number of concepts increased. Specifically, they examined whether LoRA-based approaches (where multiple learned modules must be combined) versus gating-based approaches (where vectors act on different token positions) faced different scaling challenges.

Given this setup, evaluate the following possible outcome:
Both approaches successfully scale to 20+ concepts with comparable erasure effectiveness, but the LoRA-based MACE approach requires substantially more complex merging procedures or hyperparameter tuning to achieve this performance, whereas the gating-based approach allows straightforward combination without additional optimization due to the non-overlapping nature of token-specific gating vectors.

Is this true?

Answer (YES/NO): YES